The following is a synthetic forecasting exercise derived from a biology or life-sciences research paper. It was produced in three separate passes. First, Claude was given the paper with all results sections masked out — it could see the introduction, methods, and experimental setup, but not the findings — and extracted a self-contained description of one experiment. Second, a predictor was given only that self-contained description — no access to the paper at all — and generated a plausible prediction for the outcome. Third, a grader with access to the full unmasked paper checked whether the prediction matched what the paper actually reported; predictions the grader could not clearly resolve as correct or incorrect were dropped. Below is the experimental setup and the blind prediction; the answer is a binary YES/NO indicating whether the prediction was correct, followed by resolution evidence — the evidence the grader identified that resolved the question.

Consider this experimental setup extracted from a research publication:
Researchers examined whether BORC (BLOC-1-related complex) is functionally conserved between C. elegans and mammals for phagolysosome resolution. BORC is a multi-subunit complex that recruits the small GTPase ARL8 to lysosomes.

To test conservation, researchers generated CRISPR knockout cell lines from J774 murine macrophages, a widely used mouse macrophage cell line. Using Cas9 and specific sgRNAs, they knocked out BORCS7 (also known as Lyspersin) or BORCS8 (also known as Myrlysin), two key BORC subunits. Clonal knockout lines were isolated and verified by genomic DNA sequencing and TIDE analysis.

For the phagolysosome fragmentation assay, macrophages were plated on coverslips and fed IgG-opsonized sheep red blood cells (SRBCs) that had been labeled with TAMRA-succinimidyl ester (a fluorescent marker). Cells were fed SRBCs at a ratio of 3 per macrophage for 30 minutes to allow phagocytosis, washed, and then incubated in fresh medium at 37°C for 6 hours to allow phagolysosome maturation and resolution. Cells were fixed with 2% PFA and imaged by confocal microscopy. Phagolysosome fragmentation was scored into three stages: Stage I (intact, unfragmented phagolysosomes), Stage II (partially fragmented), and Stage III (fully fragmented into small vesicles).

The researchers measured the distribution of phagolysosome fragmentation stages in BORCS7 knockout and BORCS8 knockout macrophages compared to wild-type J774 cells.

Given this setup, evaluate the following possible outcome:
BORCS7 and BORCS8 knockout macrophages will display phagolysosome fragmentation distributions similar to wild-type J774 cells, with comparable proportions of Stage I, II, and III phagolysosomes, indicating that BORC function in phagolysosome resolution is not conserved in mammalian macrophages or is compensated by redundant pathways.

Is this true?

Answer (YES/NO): NO